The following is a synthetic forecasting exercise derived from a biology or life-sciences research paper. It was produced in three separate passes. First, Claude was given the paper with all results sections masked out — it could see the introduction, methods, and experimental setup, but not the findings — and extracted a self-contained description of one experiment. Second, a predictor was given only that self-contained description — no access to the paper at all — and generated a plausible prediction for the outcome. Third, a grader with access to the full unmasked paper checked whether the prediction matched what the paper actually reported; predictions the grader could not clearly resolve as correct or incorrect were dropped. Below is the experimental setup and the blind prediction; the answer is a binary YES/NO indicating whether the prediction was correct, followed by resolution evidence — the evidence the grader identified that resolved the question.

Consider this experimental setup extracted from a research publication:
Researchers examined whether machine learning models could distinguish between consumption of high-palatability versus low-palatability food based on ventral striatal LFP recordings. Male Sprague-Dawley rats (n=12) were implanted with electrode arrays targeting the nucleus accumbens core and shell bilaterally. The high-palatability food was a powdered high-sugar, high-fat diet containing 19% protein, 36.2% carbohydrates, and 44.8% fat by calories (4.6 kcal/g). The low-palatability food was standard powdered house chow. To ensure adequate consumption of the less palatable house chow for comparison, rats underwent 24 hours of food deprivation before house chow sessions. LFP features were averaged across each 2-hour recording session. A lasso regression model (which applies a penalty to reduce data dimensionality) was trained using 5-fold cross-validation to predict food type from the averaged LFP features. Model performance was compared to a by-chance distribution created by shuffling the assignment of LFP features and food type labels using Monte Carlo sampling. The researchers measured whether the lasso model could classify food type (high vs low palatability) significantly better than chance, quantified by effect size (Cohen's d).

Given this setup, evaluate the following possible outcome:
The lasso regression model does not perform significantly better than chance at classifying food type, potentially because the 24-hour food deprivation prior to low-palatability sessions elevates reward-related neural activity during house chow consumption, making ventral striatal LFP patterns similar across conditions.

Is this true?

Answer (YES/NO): NO